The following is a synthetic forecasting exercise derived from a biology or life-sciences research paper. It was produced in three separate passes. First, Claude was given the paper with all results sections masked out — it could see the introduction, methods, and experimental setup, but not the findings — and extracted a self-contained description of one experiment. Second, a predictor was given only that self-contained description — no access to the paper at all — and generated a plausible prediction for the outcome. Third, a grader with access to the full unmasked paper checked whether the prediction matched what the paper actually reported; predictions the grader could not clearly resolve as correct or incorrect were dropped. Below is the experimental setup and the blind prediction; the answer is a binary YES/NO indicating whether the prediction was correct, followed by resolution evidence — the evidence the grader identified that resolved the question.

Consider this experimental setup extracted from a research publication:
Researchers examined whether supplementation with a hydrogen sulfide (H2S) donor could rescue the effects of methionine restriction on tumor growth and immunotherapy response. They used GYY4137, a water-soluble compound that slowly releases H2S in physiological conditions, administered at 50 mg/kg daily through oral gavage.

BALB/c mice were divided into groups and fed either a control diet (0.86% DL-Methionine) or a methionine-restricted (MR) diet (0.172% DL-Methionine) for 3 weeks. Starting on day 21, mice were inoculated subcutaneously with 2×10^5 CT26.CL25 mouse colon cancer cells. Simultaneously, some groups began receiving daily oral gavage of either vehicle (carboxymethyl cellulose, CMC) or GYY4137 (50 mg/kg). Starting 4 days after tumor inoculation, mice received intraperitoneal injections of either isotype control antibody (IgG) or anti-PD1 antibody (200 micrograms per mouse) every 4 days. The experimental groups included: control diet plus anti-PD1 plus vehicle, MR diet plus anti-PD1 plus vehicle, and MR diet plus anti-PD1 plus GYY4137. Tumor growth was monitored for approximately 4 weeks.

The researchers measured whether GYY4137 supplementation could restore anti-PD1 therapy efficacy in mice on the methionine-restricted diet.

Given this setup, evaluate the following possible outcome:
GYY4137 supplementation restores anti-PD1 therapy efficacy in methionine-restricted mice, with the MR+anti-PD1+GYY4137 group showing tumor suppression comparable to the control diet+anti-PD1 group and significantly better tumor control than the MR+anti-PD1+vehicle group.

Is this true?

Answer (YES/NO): YES